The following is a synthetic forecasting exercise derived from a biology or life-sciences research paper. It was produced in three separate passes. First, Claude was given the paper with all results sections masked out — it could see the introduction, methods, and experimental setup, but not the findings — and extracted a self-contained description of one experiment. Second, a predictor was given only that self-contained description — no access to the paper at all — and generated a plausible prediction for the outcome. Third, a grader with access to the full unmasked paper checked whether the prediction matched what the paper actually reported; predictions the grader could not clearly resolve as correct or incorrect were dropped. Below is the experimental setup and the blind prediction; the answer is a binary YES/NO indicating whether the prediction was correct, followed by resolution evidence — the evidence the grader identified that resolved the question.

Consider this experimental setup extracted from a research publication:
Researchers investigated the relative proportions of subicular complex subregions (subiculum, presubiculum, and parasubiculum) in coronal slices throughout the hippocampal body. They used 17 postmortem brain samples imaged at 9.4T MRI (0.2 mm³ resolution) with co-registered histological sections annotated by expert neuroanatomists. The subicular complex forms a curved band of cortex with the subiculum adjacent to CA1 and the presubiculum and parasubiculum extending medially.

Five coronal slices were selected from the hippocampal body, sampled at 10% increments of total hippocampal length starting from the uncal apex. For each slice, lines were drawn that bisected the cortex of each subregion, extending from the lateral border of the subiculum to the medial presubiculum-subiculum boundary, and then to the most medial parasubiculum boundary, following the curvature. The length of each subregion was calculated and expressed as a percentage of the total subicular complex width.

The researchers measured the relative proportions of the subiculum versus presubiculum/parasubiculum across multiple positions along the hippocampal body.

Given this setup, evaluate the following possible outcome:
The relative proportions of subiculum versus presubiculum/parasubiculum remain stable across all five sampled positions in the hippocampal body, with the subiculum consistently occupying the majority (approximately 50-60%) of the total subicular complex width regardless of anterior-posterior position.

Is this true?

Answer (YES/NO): NO